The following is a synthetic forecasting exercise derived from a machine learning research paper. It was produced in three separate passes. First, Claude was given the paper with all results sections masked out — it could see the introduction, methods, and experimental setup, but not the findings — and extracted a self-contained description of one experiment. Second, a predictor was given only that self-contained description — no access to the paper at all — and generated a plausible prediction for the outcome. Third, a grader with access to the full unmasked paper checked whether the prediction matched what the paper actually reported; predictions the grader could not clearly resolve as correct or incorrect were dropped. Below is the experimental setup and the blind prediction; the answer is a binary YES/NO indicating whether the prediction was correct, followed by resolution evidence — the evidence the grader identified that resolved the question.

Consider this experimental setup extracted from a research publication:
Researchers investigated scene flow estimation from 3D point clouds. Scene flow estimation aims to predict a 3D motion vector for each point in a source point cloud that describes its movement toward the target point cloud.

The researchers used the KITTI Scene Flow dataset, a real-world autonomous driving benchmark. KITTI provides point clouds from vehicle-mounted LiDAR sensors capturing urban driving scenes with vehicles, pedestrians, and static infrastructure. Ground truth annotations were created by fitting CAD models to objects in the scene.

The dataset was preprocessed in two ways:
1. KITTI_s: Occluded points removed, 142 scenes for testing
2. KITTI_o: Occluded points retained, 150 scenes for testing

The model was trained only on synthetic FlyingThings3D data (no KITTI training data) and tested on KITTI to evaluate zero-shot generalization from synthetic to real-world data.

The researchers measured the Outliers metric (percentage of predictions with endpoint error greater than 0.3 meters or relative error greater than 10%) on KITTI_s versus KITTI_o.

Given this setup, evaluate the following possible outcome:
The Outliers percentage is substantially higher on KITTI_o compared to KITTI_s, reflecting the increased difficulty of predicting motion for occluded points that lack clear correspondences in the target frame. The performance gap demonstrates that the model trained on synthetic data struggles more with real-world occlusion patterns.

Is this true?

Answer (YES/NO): YES